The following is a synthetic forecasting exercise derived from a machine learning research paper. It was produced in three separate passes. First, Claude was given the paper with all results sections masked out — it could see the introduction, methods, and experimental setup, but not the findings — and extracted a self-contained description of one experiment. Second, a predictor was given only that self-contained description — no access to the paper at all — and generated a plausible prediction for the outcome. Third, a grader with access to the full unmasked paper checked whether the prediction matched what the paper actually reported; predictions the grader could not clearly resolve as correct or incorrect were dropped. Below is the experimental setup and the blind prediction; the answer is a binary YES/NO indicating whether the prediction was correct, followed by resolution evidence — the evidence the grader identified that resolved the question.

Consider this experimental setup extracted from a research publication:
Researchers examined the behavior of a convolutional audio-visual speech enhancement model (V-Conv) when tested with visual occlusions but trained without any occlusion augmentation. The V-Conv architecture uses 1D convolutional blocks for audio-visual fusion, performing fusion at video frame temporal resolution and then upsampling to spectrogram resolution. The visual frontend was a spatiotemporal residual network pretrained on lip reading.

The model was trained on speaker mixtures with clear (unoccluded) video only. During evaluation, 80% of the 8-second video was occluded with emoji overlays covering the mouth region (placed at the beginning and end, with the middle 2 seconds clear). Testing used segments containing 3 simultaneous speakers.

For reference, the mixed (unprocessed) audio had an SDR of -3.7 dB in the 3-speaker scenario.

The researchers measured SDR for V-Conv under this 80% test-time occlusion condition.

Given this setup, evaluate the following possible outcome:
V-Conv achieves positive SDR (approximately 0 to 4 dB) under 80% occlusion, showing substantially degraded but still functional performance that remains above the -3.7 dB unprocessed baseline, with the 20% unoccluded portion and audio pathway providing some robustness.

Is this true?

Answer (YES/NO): NO